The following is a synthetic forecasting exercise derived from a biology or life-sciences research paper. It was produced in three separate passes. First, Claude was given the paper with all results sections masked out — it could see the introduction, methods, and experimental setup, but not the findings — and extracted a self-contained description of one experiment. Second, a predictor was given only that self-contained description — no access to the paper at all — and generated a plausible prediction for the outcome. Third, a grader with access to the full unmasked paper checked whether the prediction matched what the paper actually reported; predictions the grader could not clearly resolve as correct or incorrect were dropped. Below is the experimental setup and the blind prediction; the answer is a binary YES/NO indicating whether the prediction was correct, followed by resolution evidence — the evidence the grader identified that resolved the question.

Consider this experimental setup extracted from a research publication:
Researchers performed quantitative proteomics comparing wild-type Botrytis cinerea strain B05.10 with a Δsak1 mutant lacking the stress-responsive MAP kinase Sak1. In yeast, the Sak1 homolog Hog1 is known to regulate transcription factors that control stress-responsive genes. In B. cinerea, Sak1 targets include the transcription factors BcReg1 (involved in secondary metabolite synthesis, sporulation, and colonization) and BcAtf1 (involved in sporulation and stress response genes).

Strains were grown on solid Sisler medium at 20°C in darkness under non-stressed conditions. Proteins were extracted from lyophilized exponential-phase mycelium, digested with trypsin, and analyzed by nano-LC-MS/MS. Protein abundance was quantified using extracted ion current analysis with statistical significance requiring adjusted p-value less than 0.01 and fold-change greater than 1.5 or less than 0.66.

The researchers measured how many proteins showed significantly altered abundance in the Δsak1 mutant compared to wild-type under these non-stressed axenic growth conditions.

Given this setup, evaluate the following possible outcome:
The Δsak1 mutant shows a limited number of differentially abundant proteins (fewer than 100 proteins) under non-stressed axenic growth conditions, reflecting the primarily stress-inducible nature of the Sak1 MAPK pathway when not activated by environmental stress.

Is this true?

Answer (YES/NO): NO